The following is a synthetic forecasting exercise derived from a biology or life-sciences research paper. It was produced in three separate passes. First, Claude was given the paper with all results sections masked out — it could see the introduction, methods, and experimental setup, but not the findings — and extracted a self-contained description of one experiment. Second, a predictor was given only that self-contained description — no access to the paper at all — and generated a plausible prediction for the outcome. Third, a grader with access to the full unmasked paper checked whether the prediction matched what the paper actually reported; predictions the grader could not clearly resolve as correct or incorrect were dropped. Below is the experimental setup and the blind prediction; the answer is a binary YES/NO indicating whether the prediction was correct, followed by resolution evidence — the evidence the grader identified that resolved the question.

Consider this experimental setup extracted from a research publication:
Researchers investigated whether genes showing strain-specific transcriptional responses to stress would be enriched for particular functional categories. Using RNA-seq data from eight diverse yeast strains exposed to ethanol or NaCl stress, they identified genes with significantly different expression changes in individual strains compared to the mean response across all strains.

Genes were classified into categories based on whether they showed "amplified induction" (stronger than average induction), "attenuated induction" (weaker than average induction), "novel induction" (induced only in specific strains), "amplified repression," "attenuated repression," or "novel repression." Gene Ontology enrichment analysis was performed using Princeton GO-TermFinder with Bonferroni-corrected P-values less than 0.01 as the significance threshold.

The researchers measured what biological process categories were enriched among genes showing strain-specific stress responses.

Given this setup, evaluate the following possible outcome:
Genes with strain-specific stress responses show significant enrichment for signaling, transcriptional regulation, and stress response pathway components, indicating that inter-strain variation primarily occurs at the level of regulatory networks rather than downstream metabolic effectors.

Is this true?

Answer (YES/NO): NO